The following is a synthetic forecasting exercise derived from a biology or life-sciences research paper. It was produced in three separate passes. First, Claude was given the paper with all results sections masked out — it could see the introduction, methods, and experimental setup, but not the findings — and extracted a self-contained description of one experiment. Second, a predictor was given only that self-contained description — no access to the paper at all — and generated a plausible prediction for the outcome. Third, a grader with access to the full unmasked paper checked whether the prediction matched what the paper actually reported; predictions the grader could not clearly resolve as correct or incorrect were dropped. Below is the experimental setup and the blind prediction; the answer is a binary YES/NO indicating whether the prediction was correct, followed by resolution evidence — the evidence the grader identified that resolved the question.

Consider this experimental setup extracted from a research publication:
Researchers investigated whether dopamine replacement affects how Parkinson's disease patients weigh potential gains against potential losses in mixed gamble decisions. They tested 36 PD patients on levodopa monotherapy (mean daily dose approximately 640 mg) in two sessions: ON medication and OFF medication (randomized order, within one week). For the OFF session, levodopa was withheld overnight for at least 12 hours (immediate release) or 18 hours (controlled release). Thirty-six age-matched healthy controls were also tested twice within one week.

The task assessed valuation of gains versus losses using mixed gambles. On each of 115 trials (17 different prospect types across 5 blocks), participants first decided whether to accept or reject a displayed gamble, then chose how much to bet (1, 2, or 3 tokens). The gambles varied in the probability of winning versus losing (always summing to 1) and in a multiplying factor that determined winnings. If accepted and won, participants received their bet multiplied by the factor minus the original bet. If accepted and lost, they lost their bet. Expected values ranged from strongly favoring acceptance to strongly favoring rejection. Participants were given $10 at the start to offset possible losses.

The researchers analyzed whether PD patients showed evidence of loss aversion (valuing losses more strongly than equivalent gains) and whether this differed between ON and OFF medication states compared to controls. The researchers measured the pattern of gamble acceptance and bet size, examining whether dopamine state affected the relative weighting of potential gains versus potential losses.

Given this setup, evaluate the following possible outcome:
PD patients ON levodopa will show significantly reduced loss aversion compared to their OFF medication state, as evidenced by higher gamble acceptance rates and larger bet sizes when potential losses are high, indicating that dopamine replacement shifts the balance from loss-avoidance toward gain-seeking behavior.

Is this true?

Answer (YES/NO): NO